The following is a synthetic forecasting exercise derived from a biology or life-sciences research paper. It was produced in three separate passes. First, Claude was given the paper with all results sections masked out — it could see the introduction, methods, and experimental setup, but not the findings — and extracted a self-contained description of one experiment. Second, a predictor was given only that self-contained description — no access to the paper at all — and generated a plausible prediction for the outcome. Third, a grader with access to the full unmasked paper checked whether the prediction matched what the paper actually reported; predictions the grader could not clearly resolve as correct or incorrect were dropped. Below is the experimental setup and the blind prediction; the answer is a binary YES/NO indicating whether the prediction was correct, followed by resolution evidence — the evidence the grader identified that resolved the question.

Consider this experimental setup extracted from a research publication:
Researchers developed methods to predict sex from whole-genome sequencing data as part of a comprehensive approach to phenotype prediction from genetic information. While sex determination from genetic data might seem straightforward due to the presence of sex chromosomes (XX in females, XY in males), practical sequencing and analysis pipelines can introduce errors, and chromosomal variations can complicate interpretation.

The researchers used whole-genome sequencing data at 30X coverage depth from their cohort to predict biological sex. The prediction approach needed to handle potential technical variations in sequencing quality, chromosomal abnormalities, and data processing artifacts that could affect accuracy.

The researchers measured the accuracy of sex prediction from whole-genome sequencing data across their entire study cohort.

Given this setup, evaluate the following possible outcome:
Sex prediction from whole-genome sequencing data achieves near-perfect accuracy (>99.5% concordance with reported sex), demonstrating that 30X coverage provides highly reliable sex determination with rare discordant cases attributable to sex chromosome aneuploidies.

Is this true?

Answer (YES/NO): NO